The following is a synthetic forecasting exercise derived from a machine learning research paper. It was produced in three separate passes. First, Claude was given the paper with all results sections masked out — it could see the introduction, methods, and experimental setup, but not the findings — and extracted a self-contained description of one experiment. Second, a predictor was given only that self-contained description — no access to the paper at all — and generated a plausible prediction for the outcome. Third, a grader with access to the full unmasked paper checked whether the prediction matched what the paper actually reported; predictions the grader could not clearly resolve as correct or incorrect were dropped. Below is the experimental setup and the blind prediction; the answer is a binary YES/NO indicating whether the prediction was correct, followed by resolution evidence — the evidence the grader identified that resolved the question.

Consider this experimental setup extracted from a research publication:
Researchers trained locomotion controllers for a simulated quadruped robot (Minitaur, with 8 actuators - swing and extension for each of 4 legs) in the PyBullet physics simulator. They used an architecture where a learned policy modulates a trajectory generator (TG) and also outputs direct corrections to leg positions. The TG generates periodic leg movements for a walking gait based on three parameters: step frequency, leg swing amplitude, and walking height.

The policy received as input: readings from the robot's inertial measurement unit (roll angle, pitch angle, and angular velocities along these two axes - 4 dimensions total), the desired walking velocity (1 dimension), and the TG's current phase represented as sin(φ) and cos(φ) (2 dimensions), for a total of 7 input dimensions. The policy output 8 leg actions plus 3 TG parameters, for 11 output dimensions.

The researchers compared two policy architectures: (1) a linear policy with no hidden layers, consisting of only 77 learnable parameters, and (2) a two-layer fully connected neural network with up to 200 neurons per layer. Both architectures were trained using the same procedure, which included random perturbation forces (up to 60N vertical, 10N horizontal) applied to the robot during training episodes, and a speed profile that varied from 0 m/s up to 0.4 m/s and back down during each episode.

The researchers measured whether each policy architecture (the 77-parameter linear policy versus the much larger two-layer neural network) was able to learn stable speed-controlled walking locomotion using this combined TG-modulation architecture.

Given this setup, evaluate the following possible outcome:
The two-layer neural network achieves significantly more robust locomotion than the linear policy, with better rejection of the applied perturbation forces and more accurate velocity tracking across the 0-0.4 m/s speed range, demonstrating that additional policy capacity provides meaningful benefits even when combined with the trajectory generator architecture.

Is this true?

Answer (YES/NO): NO